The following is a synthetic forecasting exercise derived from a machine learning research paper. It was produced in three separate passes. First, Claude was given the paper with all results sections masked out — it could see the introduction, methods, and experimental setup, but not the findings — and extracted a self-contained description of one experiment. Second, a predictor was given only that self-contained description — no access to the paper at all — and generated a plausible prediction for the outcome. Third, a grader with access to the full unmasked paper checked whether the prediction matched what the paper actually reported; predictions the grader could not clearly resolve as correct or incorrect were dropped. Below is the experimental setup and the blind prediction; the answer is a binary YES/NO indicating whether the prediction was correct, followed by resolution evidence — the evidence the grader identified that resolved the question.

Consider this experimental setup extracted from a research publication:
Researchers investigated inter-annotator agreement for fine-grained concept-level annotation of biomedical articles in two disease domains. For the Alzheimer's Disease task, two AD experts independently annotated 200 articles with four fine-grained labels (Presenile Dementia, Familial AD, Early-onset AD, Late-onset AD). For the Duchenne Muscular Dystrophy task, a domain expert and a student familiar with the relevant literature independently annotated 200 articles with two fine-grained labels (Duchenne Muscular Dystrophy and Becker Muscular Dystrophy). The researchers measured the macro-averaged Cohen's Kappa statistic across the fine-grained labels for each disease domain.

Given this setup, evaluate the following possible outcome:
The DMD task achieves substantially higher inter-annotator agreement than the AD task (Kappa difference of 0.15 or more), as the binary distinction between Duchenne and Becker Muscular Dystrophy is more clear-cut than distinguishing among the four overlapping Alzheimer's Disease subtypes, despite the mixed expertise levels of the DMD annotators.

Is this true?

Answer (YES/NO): NO